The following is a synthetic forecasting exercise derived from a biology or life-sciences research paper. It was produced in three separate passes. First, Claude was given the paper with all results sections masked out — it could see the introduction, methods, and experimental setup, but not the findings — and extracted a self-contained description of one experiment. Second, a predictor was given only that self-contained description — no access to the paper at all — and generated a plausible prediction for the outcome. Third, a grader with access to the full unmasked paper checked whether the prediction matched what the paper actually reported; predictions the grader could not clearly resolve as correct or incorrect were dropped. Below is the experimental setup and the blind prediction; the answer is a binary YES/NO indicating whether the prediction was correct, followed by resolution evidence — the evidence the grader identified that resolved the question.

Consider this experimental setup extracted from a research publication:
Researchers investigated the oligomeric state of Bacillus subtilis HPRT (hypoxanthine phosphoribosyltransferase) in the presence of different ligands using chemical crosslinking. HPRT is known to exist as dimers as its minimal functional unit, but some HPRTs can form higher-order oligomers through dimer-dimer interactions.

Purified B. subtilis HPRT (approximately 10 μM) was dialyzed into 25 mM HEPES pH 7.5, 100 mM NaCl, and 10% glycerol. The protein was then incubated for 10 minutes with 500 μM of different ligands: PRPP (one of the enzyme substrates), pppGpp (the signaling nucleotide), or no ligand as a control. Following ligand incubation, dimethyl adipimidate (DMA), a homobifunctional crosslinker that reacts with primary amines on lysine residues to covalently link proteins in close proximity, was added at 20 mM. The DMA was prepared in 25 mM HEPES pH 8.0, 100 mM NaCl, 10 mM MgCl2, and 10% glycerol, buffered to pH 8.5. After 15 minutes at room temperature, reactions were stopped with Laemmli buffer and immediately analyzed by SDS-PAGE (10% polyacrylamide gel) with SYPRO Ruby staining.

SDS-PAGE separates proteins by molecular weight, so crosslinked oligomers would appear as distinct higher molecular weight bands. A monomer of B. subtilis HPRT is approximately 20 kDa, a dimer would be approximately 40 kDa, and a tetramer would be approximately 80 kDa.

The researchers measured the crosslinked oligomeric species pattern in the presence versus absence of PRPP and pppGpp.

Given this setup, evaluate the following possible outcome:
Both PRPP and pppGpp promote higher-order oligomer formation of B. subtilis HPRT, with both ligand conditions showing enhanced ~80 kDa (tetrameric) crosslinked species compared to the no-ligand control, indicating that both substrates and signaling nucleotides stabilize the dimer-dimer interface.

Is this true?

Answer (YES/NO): NO